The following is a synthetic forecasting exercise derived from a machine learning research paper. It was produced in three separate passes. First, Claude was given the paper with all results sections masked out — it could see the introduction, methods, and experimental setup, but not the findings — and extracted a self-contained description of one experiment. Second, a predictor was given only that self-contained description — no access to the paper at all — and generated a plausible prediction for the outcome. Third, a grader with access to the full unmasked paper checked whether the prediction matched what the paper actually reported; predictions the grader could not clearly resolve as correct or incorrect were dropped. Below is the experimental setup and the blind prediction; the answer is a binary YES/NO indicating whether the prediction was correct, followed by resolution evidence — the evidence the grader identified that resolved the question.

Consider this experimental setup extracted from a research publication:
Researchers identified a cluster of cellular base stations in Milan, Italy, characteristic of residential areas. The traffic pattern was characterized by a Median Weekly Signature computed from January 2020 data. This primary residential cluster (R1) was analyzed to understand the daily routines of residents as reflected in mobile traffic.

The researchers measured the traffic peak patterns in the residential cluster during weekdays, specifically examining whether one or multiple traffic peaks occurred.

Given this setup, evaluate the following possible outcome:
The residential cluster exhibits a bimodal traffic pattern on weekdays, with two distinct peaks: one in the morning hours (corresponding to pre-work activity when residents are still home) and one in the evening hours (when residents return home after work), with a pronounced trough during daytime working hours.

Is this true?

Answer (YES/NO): YES